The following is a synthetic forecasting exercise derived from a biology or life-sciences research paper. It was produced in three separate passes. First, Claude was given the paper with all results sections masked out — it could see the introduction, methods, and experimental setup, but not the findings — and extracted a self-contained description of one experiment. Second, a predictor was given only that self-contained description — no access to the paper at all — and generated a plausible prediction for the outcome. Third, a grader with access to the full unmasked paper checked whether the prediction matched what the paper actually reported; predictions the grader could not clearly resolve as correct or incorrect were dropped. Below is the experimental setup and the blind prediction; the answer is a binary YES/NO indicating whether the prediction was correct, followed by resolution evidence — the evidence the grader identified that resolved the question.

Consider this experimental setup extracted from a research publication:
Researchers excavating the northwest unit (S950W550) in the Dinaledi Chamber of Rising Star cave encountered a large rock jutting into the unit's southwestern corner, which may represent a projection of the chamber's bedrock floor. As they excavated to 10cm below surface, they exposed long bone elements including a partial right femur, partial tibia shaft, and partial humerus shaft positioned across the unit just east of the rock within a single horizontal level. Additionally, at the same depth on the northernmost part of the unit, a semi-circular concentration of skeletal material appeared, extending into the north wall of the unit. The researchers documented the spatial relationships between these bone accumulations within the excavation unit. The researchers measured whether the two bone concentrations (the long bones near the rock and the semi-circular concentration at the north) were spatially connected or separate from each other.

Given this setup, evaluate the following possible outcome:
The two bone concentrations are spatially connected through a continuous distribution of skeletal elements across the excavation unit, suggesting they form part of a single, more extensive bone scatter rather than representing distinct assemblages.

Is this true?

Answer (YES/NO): NO